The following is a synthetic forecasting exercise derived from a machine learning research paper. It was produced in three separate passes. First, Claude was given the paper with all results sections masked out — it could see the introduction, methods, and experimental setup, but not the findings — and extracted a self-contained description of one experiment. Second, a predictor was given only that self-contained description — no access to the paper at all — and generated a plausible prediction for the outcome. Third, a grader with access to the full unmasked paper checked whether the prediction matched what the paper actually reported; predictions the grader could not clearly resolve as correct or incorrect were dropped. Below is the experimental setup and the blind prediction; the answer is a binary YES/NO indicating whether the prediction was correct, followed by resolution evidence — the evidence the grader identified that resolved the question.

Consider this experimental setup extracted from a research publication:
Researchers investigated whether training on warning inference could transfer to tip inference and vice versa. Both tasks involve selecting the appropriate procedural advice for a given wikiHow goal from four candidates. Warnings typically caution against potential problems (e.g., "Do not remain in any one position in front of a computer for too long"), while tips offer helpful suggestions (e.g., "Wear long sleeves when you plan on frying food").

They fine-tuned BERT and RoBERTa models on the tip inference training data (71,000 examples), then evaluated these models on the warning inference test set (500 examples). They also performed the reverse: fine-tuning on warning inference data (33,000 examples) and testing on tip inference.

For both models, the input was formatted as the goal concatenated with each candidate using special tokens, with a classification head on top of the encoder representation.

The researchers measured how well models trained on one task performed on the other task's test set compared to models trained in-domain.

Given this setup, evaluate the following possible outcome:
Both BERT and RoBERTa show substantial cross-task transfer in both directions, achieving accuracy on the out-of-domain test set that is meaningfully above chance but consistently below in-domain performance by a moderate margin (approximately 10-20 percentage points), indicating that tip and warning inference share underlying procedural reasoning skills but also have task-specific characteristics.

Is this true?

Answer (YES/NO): NO